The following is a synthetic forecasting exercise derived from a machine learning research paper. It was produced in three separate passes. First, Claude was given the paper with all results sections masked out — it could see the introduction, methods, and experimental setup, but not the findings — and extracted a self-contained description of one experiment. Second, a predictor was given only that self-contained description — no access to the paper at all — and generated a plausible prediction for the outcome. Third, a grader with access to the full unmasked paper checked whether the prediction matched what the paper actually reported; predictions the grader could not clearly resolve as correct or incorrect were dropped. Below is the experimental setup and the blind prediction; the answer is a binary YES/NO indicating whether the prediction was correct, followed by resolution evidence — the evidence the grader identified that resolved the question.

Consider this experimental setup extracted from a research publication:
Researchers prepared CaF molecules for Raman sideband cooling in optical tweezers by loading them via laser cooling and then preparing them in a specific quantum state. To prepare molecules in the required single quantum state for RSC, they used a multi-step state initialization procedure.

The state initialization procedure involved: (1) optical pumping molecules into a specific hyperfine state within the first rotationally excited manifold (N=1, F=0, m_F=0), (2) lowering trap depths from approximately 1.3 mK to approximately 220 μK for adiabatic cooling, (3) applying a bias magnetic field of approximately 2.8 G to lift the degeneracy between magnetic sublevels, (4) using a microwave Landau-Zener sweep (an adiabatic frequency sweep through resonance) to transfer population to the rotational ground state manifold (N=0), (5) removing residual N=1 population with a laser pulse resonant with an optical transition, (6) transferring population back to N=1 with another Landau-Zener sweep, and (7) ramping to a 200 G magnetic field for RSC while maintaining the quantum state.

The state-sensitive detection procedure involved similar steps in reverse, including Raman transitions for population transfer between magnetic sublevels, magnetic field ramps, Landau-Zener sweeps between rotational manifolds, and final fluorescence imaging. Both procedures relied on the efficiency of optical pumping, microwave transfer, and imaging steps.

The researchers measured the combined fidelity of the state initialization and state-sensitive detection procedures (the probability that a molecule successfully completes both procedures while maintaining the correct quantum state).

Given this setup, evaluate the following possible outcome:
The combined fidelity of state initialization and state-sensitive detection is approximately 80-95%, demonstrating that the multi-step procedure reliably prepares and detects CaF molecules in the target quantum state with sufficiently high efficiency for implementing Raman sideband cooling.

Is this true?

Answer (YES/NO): NO